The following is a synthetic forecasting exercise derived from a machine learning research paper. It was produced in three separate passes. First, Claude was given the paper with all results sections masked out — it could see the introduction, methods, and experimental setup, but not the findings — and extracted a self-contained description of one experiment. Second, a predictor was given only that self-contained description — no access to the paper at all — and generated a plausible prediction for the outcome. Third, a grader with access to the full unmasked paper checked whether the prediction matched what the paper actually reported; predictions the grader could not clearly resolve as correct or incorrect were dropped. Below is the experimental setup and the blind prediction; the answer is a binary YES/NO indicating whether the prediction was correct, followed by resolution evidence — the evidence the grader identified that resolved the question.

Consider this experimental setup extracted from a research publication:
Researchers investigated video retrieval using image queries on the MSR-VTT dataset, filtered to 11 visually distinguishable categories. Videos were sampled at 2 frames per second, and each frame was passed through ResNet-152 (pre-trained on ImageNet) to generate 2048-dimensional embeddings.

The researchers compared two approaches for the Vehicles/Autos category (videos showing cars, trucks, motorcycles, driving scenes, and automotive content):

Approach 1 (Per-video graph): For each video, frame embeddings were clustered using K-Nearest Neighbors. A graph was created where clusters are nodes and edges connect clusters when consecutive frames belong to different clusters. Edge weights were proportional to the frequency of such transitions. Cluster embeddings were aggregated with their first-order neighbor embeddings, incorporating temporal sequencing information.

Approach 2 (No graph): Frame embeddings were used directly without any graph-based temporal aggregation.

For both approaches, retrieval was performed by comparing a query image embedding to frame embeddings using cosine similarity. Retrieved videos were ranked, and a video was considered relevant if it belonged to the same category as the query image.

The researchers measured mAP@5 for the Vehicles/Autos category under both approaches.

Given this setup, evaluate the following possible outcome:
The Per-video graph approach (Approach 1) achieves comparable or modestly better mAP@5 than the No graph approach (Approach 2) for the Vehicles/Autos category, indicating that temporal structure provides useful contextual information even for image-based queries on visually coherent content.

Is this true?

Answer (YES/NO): NO